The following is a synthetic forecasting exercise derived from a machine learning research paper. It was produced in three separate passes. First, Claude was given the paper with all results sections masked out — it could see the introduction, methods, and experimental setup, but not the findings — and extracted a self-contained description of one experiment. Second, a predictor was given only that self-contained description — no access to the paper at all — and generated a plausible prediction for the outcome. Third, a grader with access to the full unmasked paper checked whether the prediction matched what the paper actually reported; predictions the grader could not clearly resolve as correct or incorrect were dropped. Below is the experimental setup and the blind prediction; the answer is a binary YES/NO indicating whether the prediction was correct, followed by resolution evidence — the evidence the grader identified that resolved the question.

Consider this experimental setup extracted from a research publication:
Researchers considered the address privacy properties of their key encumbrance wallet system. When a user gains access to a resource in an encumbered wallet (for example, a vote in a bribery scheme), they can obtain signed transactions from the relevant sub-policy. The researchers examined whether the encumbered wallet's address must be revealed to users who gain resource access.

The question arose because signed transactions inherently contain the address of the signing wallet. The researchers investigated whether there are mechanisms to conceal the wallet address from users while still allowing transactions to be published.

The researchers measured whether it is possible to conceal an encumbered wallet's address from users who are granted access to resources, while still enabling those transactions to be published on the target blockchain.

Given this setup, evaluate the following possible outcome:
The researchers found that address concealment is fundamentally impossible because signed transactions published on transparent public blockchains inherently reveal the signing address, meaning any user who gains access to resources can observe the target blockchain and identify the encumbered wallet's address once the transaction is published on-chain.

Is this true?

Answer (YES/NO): NO